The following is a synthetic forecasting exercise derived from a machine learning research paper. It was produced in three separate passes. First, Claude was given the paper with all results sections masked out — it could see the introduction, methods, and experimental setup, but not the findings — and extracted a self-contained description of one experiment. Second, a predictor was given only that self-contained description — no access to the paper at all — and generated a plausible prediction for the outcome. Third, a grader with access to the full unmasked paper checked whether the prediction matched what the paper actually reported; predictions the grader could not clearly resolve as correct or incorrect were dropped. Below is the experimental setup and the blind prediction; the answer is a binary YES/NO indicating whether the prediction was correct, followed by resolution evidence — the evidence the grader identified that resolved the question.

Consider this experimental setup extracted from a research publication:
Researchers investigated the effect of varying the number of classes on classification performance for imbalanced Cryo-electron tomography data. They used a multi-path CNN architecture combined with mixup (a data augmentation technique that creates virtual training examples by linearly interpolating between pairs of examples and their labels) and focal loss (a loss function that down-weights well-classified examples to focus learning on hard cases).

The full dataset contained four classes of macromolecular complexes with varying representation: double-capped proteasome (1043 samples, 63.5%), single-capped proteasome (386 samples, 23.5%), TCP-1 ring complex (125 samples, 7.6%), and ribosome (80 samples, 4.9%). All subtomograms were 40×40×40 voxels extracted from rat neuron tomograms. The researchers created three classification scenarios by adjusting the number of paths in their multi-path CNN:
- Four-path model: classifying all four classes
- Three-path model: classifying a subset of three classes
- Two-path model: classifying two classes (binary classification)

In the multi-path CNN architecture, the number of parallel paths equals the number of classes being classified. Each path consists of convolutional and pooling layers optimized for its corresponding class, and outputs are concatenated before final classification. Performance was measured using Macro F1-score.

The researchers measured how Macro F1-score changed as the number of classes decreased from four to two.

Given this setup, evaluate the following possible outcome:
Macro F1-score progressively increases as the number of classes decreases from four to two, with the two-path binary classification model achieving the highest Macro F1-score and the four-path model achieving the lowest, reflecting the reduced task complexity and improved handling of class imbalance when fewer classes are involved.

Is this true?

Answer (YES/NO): YES